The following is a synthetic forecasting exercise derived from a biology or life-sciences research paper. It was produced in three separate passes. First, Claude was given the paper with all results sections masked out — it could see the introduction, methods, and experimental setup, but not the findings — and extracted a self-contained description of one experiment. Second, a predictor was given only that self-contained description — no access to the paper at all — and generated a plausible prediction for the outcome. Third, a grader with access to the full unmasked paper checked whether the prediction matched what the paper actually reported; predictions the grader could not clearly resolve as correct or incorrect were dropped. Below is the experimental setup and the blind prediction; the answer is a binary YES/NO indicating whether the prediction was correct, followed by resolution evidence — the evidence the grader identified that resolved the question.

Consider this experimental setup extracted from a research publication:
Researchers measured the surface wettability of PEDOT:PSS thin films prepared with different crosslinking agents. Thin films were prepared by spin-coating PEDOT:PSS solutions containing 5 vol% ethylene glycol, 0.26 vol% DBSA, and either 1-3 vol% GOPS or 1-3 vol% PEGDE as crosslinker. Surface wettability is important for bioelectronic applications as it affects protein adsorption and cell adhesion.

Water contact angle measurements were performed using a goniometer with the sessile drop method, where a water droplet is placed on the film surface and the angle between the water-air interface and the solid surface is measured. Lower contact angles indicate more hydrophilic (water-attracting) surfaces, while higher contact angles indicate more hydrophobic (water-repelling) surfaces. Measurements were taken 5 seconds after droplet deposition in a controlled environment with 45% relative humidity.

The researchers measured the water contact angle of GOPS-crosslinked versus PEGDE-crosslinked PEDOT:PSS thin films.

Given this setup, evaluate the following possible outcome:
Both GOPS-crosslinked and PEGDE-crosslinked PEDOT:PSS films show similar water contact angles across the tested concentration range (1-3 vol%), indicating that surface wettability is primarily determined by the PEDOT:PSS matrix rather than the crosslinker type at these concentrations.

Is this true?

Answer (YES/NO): NO